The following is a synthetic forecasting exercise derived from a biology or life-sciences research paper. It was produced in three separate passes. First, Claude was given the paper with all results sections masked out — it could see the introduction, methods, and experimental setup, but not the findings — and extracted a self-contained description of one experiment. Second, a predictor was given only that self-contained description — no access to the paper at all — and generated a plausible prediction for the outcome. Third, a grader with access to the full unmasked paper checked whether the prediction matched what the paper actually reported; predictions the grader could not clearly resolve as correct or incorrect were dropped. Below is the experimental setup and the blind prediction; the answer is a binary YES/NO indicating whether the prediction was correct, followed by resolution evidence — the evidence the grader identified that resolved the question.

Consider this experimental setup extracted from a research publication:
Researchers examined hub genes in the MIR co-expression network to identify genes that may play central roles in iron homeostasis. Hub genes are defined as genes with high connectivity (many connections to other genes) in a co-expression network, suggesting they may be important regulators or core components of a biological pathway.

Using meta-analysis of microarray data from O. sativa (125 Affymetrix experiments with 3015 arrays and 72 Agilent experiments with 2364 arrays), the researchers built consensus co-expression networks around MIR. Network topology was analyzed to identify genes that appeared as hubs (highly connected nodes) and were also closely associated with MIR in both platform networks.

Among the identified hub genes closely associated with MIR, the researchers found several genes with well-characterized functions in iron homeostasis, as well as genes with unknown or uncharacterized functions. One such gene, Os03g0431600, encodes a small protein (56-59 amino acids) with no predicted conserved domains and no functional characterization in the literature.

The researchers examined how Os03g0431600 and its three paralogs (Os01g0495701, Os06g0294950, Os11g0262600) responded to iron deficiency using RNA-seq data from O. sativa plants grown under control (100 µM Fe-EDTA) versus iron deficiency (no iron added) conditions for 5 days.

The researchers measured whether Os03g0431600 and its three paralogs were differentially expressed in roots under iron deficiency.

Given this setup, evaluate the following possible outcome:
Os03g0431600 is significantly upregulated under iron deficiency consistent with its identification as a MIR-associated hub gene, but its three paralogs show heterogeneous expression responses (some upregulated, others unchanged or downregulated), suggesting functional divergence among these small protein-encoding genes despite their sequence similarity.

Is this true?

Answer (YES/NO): NO